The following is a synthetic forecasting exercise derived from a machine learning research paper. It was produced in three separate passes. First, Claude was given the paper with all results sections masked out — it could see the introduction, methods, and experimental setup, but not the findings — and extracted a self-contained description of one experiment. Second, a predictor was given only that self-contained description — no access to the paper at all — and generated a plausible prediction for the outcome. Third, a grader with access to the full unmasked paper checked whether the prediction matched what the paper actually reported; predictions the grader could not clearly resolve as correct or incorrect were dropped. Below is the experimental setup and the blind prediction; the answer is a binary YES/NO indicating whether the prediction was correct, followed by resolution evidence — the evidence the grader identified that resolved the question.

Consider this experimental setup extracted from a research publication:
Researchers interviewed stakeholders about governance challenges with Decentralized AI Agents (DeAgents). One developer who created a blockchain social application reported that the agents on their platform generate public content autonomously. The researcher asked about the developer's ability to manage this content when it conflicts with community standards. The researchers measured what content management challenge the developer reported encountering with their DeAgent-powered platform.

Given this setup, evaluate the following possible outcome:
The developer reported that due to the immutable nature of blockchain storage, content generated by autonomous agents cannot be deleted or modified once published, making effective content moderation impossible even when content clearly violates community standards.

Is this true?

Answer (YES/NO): NO